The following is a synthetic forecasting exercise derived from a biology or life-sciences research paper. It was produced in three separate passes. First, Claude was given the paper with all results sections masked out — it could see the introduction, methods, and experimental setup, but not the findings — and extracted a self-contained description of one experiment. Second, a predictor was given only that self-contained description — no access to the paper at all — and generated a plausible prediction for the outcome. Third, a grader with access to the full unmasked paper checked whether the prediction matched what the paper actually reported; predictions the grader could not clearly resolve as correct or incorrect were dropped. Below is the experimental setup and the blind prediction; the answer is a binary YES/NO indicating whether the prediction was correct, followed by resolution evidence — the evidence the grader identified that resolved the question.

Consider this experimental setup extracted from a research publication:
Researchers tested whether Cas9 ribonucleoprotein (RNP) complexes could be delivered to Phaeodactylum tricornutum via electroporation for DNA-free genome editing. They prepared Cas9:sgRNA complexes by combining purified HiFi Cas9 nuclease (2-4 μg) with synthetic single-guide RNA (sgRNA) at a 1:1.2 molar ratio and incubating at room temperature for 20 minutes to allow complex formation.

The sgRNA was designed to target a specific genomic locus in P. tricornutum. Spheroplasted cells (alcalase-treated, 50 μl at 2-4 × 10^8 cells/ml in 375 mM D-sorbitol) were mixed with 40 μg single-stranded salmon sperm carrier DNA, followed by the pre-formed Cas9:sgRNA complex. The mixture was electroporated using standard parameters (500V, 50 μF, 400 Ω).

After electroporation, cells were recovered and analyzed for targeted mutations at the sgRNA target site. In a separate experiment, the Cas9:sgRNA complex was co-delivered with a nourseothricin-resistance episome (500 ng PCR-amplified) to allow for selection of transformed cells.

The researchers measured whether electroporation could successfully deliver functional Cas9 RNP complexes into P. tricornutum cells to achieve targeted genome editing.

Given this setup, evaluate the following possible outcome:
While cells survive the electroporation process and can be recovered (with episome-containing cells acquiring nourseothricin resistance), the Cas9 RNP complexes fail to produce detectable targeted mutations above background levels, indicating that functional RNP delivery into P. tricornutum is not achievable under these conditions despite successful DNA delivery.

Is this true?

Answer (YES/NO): NO